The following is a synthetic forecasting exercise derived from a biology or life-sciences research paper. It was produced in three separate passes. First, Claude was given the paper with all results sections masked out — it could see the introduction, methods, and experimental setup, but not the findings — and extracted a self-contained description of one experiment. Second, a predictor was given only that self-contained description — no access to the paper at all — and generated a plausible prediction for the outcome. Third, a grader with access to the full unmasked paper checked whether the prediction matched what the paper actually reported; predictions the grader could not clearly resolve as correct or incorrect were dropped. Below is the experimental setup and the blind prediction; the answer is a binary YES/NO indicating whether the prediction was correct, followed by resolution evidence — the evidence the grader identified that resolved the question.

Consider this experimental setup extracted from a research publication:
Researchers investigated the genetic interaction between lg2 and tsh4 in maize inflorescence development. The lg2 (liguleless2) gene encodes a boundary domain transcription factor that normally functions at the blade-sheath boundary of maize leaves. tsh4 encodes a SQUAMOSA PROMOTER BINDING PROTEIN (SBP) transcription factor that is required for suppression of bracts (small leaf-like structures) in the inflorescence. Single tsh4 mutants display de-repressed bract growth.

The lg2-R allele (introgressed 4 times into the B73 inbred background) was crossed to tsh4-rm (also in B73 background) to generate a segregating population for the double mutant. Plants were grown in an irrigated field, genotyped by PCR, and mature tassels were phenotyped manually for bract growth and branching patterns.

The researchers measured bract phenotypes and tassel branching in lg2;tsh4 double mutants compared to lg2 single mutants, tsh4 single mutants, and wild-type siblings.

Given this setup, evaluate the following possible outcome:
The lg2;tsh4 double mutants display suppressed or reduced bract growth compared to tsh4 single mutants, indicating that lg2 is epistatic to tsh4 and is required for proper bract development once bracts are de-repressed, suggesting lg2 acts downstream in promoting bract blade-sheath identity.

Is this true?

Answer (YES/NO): NO